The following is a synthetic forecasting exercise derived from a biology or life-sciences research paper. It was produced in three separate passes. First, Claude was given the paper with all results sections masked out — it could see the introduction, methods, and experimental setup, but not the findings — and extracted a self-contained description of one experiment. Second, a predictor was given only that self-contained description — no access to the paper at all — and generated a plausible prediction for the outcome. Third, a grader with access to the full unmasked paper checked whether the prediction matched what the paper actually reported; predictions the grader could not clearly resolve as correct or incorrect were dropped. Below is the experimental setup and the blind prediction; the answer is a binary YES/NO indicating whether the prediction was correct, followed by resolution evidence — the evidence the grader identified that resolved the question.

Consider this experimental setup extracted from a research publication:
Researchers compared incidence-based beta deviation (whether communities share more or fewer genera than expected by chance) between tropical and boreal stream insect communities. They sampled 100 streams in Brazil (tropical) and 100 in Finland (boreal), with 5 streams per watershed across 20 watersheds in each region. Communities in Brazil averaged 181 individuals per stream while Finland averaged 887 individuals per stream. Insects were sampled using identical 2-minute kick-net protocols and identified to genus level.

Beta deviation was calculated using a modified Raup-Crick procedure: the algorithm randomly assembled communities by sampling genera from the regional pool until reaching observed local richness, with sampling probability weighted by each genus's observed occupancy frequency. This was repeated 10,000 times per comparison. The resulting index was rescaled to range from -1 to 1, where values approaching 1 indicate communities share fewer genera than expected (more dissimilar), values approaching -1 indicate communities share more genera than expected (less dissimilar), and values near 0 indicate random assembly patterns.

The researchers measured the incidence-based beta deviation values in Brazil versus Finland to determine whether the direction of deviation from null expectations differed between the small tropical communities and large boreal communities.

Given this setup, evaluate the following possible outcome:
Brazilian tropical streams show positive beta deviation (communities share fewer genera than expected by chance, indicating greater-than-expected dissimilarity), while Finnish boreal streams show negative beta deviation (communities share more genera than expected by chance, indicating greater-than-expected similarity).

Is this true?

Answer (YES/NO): NO